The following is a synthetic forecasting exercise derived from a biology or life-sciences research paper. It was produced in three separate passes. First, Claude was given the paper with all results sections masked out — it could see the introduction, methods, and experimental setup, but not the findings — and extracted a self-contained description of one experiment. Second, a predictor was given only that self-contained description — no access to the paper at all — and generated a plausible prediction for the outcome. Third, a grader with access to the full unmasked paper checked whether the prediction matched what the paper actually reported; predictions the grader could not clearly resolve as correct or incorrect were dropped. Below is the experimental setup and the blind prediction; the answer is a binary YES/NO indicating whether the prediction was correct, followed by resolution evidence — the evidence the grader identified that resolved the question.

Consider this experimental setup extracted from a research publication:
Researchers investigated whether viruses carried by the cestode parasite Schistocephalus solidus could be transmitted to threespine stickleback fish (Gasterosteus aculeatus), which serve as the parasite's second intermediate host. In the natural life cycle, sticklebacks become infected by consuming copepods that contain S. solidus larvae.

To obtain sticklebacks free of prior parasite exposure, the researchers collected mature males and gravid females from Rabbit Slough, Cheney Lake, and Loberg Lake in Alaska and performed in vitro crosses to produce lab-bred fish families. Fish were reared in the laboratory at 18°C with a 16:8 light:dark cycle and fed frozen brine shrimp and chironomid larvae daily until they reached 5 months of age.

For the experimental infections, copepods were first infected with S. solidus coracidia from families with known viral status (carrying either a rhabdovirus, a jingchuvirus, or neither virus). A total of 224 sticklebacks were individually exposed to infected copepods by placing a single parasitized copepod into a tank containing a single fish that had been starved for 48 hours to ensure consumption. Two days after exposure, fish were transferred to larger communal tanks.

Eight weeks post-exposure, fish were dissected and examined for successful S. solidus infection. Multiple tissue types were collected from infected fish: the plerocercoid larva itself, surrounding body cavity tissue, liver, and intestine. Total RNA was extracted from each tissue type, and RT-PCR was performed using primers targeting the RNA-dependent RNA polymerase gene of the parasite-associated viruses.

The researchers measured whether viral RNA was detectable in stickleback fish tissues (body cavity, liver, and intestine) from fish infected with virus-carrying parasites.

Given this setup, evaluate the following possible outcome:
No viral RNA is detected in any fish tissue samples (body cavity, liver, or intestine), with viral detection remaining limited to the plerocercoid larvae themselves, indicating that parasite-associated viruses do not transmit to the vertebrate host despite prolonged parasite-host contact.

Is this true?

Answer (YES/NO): NO